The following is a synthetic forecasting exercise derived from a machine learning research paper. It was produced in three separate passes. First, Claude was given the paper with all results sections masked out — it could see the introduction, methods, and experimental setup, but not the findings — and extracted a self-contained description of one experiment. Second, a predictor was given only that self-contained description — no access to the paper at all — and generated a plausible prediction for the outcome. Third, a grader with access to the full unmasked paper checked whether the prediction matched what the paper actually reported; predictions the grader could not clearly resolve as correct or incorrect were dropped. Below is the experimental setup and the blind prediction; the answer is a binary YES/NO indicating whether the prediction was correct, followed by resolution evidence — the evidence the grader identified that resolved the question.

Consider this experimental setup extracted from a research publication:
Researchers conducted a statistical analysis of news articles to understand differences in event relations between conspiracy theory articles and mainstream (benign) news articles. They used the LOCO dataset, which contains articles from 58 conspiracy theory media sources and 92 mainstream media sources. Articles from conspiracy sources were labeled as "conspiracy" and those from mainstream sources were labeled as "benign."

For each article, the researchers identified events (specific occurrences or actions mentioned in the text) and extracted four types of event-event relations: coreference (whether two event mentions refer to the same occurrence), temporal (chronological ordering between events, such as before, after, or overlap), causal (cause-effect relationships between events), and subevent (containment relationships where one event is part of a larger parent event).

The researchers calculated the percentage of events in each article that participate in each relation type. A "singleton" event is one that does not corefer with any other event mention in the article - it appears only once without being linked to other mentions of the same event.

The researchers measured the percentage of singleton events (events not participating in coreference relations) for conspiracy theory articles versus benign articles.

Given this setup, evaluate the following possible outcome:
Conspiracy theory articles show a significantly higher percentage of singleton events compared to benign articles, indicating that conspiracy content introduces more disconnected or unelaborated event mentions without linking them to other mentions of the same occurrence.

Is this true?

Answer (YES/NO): YES